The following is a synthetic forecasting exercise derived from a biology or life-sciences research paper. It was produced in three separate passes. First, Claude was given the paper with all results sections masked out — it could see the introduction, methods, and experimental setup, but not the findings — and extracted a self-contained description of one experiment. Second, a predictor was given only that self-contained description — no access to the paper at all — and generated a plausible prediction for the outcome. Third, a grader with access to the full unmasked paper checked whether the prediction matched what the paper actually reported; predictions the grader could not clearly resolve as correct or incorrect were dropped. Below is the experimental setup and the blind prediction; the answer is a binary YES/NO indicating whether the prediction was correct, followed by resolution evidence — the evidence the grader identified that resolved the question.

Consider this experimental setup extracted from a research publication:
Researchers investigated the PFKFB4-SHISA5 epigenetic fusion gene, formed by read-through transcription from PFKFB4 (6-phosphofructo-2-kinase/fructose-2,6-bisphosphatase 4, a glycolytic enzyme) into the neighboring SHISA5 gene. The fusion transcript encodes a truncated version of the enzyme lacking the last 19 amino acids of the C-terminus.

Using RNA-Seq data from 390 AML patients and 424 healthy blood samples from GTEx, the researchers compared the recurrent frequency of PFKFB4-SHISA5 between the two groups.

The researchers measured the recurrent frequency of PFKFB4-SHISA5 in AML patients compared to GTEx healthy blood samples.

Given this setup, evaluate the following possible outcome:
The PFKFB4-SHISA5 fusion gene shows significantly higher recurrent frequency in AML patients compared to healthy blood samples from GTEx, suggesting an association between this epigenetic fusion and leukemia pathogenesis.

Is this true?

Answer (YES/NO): NO